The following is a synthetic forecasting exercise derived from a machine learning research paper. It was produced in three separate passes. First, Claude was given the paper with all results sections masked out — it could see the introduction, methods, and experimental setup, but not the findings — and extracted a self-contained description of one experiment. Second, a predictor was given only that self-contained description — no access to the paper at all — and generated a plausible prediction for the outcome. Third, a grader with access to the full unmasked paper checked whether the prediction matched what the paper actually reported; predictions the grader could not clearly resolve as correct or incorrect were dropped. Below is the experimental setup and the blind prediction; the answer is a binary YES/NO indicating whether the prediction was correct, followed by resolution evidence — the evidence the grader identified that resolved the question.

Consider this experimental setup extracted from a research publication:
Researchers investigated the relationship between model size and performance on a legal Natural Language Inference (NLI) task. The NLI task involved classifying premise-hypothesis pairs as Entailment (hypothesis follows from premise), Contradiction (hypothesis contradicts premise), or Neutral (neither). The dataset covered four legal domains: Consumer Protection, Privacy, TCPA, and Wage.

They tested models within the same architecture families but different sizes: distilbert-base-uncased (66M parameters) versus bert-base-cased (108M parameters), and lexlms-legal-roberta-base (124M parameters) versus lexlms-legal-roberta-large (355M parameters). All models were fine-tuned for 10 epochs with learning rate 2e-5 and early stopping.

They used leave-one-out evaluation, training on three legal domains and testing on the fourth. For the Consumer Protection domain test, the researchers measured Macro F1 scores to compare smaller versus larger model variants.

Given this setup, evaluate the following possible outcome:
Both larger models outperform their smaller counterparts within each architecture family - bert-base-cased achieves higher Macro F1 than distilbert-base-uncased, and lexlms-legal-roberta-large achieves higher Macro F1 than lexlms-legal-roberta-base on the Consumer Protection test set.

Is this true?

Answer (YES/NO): NO